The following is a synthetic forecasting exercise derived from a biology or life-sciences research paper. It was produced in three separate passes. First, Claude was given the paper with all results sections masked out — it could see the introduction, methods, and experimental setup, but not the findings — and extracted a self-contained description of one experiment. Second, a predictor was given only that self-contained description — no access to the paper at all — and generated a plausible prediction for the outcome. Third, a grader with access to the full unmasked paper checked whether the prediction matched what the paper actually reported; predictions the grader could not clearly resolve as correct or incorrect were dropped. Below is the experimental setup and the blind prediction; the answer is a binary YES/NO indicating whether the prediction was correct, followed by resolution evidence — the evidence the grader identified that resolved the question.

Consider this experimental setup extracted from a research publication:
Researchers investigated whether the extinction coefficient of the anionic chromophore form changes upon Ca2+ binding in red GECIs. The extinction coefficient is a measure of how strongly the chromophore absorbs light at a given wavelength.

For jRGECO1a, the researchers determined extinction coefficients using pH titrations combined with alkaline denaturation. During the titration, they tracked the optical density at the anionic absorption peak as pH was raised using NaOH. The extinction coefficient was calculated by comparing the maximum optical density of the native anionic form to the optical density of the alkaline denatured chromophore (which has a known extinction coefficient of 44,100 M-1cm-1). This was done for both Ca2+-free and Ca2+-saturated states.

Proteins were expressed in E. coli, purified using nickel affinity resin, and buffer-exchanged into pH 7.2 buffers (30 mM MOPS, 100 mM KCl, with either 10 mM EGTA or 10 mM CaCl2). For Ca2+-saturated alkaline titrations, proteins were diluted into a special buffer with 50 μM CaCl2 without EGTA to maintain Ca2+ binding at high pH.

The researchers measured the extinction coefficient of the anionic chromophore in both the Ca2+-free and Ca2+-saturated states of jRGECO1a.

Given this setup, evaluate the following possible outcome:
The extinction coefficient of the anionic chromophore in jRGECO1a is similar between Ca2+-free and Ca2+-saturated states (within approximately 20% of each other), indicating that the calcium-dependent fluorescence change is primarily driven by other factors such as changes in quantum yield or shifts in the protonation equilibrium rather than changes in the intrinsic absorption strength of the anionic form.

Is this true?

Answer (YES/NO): YES